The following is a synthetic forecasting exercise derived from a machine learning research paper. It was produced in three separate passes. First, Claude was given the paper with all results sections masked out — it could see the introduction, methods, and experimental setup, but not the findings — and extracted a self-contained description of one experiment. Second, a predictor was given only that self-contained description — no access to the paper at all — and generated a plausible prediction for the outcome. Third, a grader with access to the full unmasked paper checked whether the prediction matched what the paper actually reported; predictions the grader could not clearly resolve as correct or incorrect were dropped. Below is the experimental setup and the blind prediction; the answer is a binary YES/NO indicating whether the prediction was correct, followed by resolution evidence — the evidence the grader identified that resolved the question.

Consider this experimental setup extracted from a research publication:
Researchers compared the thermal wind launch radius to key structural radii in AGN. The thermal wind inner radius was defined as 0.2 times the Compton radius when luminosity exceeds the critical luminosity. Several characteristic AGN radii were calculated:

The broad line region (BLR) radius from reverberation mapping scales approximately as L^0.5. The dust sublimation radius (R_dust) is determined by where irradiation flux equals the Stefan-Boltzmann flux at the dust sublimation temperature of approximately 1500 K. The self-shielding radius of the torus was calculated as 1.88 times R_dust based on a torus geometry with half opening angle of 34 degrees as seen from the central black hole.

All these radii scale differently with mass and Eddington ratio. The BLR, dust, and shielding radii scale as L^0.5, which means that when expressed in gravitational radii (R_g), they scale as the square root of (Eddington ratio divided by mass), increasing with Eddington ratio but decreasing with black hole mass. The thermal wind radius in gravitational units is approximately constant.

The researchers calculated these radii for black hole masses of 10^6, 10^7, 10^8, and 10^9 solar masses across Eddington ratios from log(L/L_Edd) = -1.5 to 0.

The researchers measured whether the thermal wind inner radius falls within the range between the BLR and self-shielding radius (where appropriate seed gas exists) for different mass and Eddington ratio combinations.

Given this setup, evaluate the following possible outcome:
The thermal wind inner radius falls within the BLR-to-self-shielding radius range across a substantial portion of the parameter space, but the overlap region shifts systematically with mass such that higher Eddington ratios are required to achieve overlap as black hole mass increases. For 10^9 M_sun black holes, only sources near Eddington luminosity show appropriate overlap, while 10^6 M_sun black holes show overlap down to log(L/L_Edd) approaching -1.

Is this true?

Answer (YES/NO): NO